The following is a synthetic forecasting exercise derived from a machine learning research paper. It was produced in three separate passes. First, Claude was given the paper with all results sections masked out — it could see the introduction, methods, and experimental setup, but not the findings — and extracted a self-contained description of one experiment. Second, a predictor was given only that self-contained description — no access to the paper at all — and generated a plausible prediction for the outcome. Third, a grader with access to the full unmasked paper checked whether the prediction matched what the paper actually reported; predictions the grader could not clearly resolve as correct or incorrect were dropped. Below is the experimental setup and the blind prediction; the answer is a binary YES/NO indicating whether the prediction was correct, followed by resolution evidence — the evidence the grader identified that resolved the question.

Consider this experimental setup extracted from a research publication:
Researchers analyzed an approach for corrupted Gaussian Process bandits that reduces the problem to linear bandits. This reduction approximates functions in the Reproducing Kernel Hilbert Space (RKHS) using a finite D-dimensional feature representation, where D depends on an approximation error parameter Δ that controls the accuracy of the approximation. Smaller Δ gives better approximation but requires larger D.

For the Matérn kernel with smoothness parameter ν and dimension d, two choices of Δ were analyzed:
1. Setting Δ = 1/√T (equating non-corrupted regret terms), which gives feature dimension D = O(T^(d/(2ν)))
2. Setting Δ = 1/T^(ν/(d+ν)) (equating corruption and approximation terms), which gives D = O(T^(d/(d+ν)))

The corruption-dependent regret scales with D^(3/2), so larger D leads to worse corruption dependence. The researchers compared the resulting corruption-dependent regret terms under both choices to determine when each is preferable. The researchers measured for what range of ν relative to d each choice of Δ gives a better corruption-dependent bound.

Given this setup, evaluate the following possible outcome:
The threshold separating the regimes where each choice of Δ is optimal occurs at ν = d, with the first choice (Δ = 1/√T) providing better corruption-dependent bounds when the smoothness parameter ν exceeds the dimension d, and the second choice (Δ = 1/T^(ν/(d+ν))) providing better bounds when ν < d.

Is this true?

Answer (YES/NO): NO